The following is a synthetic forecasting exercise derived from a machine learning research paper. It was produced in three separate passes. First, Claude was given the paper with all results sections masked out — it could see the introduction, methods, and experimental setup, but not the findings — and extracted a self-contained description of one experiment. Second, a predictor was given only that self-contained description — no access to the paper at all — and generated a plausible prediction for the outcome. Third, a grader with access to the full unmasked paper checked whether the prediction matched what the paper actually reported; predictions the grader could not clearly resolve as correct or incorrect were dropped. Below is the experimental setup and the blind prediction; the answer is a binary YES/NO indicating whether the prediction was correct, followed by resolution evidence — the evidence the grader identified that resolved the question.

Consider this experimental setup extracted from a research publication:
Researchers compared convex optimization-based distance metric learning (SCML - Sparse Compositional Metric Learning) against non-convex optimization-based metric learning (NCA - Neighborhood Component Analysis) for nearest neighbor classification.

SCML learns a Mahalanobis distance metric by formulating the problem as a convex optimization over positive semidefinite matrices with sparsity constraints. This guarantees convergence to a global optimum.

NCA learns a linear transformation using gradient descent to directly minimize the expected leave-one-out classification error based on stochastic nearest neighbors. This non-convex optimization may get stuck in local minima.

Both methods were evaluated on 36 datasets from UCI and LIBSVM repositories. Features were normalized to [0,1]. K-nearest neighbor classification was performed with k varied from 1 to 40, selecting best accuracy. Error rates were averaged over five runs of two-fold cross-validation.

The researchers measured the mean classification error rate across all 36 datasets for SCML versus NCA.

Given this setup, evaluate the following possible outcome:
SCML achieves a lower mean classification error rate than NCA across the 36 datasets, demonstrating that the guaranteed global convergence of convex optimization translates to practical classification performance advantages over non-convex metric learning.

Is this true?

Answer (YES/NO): YES